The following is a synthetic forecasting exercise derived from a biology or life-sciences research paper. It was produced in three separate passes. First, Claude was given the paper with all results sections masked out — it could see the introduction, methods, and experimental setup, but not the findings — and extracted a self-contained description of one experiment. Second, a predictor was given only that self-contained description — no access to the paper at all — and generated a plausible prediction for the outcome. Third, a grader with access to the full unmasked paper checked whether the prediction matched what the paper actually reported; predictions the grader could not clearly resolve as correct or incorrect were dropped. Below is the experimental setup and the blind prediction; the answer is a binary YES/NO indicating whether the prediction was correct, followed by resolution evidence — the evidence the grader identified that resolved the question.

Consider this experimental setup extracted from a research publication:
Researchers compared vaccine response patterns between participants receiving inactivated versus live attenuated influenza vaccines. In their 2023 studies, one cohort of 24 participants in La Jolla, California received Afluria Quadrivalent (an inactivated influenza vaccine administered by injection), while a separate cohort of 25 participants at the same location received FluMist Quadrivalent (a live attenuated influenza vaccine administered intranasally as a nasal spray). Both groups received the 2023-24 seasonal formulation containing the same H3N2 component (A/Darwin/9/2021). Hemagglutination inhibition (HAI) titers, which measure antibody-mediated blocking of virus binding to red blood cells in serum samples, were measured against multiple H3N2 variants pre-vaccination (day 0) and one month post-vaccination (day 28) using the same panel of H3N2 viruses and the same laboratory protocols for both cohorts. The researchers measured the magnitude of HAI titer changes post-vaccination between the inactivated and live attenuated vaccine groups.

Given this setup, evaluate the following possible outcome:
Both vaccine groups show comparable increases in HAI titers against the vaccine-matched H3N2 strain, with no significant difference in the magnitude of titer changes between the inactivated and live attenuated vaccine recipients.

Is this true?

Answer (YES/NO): NO